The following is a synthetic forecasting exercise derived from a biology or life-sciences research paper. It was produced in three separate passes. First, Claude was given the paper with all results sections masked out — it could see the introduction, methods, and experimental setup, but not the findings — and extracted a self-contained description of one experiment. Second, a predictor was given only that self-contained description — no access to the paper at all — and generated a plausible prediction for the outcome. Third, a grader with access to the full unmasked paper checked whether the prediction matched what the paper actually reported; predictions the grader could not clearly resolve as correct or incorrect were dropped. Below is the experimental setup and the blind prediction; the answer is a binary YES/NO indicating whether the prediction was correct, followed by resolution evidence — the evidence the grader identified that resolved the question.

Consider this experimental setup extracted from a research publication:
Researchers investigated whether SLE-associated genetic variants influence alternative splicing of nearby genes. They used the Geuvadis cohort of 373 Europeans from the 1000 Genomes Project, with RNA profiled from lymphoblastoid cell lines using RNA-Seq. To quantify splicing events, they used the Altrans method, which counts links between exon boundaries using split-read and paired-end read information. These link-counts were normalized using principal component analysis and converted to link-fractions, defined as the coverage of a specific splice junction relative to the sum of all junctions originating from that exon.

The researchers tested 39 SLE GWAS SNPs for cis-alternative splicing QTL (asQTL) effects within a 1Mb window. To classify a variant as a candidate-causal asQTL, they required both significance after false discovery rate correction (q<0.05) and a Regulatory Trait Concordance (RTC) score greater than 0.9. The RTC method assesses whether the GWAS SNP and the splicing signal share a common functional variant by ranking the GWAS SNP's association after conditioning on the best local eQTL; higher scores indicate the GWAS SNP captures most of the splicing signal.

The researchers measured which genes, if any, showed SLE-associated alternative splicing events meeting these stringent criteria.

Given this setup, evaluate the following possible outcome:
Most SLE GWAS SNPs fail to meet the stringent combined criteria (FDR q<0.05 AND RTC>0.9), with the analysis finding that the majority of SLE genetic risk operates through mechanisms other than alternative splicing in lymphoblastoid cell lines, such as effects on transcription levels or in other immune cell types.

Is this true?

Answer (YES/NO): YES